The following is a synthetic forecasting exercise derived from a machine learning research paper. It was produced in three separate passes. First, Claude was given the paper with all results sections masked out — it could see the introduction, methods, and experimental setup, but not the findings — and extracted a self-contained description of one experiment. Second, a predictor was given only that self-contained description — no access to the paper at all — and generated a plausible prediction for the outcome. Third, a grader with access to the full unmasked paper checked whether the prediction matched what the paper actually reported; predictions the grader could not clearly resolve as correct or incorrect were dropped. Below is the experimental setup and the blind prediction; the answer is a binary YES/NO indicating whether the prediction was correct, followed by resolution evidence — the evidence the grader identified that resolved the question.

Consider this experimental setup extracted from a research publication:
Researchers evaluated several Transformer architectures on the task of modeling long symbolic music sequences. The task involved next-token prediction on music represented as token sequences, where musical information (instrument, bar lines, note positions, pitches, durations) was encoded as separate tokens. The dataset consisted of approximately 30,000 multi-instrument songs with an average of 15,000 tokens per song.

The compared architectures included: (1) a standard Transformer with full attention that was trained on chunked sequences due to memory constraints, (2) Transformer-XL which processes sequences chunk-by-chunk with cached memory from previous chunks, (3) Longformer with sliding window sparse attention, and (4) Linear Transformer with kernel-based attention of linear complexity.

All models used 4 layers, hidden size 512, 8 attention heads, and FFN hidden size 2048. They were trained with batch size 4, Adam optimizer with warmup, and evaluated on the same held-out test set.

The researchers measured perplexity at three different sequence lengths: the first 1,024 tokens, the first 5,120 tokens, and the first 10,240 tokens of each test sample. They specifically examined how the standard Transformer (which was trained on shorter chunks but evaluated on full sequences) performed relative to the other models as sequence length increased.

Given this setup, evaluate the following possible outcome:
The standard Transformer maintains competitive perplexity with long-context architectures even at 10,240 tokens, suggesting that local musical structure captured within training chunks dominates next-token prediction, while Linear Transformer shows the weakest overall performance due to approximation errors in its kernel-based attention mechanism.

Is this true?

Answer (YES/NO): NO